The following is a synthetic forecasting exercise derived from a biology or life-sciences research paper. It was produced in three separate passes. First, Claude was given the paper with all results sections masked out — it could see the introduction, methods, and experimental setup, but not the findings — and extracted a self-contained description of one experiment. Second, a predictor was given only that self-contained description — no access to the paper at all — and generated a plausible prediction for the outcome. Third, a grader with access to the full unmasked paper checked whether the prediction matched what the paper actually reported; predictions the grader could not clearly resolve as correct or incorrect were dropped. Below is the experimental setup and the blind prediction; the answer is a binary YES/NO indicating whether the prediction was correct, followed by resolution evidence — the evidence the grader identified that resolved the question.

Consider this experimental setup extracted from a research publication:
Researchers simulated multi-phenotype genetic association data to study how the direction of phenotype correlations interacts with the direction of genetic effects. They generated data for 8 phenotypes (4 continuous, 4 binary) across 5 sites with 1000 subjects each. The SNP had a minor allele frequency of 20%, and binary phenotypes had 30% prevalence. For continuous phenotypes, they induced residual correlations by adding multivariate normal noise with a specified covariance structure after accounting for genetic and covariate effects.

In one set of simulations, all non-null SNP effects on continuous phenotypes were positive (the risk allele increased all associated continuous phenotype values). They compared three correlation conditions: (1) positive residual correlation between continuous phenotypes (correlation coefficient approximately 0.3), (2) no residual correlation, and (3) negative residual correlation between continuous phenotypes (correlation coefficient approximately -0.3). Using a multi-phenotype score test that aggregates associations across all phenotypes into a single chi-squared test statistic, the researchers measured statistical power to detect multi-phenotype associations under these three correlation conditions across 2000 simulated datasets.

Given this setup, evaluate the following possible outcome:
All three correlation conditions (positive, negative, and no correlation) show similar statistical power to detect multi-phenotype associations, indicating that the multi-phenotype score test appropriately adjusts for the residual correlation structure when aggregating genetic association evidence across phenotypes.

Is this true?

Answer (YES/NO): NO